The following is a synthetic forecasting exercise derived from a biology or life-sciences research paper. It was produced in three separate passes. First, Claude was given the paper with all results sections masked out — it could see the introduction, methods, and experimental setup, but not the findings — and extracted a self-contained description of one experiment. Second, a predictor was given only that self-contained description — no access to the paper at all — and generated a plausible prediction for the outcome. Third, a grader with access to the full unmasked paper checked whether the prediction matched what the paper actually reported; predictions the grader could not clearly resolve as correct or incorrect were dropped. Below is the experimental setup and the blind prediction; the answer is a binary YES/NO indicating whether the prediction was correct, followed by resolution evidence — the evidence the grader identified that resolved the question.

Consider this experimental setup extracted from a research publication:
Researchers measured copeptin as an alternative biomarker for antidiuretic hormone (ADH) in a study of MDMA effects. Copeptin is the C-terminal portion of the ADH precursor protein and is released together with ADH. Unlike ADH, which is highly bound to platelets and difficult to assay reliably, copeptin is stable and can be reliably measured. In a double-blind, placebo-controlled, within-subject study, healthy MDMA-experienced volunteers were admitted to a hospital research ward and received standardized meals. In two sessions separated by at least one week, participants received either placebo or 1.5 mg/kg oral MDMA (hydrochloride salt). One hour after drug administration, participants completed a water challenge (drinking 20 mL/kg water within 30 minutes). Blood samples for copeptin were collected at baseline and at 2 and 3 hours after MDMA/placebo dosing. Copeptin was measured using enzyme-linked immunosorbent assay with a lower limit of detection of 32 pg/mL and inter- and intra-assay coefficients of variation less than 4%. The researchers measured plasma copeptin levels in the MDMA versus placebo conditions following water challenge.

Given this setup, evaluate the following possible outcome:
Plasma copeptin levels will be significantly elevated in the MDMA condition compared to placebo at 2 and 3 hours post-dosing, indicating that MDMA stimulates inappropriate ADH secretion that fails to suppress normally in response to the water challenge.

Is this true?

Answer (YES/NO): NO